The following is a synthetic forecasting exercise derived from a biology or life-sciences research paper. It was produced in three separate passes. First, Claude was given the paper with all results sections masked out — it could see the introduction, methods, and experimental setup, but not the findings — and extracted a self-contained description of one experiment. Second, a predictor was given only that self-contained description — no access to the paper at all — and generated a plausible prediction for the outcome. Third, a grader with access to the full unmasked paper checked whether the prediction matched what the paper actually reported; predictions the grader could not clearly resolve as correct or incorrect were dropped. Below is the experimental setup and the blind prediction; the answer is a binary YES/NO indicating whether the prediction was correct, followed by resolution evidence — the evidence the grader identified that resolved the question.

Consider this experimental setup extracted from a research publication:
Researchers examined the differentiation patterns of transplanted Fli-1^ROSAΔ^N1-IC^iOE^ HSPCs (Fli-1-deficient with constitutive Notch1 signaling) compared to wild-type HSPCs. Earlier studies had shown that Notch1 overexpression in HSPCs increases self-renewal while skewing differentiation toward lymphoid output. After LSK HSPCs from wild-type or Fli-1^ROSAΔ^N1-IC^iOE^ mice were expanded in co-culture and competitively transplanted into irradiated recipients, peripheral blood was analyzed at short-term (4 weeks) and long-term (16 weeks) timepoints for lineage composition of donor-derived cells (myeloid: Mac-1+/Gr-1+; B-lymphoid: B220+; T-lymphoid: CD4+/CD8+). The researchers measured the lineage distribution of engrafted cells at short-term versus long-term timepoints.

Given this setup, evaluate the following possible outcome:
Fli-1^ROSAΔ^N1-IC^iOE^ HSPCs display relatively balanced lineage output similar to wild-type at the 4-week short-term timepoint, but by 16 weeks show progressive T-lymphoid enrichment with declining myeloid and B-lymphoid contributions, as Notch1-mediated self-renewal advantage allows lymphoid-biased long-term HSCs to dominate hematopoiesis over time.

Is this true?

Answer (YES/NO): NO